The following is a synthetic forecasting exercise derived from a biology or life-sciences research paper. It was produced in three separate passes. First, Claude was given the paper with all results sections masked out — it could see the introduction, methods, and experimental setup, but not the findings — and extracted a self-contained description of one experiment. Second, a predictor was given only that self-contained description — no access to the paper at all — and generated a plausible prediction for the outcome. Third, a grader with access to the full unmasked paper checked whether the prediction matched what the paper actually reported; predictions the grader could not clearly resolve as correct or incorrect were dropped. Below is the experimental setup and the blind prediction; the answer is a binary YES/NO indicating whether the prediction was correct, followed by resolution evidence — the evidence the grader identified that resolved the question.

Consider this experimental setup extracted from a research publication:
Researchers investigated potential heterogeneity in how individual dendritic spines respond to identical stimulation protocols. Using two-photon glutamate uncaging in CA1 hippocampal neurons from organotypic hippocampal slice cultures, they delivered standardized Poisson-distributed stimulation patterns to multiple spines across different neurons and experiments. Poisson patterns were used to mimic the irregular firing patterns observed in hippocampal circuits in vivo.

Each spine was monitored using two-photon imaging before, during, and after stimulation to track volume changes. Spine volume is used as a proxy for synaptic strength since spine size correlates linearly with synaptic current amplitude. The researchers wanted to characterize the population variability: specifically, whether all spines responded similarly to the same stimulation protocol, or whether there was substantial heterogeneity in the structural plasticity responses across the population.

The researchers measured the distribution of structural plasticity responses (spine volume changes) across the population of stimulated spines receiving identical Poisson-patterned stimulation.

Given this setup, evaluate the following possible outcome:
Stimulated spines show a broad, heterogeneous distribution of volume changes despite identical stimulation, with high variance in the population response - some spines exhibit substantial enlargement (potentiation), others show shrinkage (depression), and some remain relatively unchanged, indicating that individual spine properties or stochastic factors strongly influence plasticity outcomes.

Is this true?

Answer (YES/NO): NO